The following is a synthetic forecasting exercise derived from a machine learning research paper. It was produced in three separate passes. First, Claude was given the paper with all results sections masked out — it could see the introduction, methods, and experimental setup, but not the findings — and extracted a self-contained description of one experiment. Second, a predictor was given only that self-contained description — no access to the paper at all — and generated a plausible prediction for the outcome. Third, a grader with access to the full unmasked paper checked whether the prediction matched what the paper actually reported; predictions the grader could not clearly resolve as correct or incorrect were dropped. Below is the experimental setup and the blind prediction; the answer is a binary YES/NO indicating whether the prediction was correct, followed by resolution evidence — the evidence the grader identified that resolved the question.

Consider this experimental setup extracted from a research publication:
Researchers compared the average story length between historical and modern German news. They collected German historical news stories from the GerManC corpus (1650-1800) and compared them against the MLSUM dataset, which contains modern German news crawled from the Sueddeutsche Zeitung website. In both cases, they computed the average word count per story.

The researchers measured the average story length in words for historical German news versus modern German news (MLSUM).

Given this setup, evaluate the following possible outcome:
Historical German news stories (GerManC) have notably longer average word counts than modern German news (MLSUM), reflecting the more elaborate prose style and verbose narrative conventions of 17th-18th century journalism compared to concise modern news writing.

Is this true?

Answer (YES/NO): NO